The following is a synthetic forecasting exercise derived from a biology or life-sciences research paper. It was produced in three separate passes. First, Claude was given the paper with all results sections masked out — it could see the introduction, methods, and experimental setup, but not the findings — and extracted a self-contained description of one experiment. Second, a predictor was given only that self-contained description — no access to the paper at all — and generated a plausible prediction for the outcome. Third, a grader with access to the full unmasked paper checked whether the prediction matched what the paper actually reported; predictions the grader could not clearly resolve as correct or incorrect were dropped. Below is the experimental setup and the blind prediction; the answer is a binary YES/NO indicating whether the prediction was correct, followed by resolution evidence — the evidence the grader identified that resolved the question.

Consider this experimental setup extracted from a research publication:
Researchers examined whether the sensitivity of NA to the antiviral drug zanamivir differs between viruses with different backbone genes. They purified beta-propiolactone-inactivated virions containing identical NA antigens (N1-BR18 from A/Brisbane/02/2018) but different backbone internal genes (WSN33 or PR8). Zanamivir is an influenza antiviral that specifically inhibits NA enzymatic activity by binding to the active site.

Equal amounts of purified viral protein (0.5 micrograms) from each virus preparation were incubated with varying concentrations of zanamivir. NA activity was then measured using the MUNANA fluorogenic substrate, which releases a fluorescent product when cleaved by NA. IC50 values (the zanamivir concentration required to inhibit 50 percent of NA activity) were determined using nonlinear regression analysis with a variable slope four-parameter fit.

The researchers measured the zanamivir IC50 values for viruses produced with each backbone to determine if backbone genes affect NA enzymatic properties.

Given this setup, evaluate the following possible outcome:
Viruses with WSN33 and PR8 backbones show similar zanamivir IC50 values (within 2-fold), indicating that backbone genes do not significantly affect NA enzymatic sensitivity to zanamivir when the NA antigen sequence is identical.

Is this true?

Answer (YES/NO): YES